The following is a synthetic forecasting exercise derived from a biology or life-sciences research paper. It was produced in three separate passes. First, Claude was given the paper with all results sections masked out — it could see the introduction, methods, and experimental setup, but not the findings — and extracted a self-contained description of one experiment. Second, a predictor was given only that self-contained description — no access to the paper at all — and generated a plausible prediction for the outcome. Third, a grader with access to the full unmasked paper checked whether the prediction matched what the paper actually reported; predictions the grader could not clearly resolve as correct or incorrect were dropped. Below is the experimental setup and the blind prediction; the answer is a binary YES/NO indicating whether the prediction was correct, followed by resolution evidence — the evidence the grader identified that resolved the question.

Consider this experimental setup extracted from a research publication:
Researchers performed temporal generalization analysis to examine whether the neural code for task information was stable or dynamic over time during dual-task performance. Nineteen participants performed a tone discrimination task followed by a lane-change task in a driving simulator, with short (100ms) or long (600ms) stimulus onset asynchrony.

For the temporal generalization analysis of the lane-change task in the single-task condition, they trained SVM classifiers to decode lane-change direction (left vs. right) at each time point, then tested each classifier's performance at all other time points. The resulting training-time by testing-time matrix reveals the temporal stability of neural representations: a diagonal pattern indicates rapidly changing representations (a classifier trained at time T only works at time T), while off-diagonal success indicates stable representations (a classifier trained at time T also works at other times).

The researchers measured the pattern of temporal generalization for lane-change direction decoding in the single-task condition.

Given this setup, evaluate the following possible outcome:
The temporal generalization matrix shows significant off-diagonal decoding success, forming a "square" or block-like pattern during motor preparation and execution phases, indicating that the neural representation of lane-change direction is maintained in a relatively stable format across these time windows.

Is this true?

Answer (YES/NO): YES